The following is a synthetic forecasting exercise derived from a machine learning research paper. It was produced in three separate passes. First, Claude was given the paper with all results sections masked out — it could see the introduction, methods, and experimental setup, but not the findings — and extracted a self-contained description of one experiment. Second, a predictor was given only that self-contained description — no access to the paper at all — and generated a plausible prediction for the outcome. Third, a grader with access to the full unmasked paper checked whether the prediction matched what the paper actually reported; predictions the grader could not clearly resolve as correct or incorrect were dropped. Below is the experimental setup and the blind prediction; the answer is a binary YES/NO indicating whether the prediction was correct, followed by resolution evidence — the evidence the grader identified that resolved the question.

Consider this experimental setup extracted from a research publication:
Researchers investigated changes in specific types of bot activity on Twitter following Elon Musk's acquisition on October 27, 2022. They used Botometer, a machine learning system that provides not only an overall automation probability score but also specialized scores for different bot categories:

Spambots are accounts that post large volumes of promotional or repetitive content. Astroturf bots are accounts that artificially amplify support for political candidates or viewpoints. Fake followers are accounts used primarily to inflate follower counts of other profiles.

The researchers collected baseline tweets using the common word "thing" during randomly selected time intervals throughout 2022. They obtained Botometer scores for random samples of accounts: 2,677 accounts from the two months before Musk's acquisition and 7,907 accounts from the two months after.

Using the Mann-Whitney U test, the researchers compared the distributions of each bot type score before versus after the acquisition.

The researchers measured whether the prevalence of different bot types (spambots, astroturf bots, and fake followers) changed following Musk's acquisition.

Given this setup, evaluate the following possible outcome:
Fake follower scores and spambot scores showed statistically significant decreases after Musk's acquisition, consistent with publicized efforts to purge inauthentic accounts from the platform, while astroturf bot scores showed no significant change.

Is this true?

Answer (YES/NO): NO